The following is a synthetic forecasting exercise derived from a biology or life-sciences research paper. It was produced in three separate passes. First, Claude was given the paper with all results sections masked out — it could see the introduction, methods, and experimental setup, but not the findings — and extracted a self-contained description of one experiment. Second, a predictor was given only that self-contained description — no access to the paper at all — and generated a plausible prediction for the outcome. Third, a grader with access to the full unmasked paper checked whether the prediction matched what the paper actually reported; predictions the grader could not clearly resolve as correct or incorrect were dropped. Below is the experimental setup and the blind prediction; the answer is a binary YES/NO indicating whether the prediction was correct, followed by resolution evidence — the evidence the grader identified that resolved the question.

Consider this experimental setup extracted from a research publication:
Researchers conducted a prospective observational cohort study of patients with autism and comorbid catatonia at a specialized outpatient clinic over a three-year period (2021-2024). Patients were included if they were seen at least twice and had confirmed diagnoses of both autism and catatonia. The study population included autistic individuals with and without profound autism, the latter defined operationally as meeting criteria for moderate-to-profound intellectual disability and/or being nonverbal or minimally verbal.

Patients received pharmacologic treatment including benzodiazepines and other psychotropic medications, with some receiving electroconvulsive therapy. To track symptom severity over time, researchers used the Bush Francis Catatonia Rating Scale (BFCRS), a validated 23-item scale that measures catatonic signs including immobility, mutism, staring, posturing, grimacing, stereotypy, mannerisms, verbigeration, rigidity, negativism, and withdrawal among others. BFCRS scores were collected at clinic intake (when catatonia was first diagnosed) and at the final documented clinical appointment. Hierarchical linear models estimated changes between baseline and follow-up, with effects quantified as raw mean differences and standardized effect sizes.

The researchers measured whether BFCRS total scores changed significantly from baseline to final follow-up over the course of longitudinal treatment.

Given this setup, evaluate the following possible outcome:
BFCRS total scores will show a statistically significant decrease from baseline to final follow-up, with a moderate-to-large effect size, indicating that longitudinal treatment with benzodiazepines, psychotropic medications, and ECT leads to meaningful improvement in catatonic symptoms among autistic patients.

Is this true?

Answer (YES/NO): YES